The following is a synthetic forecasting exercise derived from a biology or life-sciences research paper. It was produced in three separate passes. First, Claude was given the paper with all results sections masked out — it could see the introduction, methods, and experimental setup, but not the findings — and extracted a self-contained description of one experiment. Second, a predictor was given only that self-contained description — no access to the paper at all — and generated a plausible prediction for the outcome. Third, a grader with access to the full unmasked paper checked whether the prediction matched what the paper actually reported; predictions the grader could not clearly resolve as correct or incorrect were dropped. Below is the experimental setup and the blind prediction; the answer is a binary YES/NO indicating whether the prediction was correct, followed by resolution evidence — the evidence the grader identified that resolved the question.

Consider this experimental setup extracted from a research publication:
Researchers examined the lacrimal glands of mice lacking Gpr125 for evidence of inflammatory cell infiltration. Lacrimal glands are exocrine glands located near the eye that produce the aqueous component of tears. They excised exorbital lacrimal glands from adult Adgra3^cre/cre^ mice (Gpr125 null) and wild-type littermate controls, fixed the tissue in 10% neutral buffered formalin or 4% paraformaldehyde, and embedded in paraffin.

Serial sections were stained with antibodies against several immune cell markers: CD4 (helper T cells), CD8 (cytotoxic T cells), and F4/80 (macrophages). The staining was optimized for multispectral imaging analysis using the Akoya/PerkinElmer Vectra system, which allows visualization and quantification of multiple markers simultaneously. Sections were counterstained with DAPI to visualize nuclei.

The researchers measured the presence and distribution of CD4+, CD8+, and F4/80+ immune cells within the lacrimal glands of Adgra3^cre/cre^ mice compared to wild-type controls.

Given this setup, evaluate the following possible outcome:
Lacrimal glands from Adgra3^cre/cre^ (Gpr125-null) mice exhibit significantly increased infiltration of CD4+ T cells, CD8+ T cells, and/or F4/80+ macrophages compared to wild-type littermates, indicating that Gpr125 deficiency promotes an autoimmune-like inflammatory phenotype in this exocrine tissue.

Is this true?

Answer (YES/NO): YES